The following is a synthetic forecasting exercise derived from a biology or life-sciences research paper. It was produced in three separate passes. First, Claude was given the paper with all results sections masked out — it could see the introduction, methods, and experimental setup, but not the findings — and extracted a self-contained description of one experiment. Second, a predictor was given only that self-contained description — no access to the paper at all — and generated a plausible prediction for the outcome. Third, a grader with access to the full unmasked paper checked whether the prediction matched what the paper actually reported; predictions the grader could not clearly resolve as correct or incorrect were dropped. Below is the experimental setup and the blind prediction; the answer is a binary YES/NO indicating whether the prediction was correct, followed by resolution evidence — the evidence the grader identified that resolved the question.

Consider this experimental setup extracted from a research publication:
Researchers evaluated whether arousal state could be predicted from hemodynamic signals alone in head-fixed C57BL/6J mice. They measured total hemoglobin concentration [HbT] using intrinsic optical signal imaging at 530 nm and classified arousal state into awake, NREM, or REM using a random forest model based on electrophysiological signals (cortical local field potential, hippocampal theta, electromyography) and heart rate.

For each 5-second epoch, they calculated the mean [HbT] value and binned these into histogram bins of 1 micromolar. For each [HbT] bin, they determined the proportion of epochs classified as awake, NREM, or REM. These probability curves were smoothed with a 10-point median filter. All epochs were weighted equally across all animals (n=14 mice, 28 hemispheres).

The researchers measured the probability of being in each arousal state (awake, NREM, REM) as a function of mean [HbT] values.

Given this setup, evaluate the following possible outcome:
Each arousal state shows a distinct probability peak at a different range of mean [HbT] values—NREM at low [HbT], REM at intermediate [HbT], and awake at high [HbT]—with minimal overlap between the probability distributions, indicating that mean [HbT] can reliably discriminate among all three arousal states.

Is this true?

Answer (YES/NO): NO